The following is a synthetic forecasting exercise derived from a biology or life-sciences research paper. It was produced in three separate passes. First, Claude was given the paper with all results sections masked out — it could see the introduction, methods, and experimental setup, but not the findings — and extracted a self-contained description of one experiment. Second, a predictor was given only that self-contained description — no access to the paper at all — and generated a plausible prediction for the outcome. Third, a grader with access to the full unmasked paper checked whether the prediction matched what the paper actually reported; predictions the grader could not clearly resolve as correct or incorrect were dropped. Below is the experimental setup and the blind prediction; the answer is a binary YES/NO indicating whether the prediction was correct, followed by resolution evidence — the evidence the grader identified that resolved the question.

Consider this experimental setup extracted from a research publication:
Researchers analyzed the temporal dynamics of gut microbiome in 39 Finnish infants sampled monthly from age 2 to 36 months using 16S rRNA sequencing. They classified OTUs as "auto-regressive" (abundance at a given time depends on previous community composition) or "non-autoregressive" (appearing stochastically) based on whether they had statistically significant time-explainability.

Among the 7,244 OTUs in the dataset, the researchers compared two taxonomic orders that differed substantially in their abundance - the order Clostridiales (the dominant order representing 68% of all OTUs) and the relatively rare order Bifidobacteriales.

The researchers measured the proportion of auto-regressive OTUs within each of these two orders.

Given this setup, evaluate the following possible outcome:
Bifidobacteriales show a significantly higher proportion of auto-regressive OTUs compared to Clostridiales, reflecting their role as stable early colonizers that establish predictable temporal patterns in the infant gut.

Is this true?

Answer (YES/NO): YES